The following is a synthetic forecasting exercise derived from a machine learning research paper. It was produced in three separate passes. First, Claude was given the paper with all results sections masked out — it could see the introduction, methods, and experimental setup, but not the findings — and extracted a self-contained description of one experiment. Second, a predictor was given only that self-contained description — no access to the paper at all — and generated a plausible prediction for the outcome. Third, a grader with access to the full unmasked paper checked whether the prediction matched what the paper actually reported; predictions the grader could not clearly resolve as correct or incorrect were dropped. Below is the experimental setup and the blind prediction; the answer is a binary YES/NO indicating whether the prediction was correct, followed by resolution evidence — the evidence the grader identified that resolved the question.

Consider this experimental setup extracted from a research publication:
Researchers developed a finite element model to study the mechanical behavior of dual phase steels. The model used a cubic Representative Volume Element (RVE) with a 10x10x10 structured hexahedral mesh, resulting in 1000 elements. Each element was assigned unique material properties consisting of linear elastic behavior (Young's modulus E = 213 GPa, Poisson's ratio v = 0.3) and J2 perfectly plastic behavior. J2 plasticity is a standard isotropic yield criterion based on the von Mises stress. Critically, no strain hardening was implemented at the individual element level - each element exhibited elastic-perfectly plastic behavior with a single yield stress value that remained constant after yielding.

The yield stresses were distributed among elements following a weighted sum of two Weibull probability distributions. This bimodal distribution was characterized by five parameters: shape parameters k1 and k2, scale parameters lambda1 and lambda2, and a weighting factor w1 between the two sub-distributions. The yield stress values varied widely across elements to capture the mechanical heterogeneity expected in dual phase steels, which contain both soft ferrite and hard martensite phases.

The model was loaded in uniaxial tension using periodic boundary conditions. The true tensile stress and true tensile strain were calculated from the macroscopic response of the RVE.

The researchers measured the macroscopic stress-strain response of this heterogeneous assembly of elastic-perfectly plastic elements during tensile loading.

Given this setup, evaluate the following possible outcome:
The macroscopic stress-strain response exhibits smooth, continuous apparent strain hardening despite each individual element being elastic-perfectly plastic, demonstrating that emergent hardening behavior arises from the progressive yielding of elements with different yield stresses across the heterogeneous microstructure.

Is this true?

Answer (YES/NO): YES